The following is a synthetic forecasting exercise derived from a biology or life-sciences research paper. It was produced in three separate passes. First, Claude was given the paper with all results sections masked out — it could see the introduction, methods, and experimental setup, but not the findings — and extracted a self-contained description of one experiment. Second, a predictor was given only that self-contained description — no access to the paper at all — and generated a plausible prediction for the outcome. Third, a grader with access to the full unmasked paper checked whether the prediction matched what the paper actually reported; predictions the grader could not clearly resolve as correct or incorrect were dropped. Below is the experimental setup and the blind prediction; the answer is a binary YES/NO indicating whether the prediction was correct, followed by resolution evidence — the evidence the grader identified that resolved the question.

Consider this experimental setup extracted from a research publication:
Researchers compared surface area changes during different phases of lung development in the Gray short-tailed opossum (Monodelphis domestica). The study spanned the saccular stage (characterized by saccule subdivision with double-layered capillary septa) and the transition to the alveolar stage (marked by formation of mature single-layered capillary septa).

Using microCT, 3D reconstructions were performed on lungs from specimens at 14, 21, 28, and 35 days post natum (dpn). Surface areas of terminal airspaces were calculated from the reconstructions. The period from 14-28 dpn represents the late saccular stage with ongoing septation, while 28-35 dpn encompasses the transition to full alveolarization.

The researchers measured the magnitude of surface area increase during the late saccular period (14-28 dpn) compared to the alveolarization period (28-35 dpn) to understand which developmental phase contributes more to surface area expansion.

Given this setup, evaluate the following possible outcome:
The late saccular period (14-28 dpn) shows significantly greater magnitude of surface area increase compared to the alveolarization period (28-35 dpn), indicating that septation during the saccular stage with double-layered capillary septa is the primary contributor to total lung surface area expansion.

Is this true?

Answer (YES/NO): NO